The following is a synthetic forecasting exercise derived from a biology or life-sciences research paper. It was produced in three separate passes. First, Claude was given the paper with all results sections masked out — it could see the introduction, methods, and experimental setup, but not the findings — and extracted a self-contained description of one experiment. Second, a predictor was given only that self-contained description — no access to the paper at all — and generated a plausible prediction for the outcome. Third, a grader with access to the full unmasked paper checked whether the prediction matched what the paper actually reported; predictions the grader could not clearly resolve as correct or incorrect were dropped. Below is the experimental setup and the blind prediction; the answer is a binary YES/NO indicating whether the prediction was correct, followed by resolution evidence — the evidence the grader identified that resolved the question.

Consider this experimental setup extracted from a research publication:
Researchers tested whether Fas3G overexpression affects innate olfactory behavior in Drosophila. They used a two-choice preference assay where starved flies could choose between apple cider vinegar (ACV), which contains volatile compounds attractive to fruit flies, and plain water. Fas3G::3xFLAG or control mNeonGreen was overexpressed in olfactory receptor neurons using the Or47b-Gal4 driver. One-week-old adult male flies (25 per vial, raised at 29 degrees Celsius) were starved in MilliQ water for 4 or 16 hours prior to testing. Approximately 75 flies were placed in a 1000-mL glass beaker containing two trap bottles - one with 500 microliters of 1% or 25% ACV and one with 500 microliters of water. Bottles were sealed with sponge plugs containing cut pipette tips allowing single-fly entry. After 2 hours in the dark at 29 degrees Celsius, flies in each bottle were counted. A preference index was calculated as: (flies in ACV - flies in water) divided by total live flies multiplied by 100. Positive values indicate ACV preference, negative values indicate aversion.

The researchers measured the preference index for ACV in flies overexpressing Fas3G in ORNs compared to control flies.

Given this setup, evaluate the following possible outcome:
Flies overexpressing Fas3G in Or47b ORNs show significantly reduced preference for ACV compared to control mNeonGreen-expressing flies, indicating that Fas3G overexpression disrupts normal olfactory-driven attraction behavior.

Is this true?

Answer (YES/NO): NO